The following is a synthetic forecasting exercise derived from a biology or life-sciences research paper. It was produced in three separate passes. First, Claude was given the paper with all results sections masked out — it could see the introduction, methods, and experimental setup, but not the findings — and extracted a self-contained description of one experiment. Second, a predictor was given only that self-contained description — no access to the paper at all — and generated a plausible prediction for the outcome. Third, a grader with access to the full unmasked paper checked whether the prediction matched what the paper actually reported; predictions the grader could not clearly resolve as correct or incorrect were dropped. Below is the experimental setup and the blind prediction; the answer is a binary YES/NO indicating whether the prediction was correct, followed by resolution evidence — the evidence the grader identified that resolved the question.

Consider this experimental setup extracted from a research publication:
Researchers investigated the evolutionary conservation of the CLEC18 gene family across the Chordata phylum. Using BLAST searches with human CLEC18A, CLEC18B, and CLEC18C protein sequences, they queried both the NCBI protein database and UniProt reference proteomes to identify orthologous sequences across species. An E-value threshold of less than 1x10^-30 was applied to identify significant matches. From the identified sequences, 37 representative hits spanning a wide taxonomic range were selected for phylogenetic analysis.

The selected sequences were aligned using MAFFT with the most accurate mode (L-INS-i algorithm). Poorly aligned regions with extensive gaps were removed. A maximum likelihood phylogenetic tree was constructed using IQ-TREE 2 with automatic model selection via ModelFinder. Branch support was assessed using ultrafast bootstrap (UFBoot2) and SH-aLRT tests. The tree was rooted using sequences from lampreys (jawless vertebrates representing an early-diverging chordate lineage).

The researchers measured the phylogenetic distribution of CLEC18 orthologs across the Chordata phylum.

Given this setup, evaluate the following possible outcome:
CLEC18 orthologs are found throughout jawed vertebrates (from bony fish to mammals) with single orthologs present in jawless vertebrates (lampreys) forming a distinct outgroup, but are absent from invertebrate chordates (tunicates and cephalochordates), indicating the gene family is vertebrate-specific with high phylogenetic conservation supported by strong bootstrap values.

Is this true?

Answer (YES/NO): NO